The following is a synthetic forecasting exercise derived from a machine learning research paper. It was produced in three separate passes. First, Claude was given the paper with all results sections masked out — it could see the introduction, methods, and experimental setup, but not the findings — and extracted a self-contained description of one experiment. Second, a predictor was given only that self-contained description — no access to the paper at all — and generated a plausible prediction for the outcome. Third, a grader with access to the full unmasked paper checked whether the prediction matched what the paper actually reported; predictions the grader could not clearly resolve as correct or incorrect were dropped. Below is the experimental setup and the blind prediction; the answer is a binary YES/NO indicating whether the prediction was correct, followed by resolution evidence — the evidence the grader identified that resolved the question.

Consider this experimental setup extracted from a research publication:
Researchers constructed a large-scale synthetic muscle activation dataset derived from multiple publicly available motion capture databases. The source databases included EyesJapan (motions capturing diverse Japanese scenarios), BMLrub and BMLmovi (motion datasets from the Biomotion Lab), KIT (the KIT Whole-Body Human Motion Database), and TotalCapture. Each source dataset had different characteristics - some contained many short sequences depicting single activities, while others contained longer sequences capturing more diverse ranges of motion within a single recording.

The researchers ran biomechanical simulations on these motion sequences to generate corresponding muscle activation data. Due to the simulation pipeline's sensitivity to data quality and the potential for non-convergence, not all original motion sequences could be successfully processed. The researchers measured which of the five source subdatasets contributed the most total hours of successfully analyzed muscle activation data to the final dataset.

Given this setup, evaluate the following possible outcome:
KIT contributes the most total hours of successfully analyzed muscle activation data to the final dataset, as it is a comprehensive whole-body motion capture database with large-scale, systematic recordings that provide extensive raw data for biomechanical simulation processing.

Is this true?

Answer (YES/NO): NO